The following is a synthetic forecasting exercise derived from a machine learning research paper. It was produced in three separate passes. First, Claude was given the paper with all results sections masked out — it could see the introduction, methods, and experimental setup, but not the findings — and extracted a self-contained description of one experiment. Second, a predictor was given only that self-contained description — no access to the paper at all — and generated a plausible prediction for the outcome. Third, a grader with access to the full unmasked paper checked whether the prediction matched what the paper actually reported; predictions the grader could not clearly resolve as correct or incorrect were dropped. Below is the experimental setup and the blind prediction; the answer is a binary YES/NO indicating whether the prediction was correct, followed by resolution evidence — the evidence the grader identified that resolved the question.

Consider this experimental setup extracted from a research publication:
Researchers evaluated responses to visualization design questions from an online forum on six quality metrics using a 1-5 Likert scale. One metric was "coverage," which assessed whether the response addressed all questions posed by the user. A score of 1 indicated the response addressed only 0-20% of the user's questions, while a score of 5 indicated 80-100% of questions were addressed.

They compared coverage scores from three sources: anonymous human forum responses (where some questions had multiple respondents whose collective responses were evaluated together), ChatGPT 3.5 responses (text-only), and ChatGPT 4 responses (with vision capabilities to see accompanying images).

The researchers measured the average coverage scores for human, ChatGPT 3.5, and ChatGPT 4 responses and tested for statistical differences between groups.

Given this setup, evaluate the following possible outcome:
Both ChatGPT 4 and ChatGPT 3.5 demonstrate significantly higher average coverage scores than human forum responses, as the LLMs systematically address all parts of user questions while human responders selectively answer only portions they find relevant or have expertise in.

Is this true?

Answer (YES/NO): YES